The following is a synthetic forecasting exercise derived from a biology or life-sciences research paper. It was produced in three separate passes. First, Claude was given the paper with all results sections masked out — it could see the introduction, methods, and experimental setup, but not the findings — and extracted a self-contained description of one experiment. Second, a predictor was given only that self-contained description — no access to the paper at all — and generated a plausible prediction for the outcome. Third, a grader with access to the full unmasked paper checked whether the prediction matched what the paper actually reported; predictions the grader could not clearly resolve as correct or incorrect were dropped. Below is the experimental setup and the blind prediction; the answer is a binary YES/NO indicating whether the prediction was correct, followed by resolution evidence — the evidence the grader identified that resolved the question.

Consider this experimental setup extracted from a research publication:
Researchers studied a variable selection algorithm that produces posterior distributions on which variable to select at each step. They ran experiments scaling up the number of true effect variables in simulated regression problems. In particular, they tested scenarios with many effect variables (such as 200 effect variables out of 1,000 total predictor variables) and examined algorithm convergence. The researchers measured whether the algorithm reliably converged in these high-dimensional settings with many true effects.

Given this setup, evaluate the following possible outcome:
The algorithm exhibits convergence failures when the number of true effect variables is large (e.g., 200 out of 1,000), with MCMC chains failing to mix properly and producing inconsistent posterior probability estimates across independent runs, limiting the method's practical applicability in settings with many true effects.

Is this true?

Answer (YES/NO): NO